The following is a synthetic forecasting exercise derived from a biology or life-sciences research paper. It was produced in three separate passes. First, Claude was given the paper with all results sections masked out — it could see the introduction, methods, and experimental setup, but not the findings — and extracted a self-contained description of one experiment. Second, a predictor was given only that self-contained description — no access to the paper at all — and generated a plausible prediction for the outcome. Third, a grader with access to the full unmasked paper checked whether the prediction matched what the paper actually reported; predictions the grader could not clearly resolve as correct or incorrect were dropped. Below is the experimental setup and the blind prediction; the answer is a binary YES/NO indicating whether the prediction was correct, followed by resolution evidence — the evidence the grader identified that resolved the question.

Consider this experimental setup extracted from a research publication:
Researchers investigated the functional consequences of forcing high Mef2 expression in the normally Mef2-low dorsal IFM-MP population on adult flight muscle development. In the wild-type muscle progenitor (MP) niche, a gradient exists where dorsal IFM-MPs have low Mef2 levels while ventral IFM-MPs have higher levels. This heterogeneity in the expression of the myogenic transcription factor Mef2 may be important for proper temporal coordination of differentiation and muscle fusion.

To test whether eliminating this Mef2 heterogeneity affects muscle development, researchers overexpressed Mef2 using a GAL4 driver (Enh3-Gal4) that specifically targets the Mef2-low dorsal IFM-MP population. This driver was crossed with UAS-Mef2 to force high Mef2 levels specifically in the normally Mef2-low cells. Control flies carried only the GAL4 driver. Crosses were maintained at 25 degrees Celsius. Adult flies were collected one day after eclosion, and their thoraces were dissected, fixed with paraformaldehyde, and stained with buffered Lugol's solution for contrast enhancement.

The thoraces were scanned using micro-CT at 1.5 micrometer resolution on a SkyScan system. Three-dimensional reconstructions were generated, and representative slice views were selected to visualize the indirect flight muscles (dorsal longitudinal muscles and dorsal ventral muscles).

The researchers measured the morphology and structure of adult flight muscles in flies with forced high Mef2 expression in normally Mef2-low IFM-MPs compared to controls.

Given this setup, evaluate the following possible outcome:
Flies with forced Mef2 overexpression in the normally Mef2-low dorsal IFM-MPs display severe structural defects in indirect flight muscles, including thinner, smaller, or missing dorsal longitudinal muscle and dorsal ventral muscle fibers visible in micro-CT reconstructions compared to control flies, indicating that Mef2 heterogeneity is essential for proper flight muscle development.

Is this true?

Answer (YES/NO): NO